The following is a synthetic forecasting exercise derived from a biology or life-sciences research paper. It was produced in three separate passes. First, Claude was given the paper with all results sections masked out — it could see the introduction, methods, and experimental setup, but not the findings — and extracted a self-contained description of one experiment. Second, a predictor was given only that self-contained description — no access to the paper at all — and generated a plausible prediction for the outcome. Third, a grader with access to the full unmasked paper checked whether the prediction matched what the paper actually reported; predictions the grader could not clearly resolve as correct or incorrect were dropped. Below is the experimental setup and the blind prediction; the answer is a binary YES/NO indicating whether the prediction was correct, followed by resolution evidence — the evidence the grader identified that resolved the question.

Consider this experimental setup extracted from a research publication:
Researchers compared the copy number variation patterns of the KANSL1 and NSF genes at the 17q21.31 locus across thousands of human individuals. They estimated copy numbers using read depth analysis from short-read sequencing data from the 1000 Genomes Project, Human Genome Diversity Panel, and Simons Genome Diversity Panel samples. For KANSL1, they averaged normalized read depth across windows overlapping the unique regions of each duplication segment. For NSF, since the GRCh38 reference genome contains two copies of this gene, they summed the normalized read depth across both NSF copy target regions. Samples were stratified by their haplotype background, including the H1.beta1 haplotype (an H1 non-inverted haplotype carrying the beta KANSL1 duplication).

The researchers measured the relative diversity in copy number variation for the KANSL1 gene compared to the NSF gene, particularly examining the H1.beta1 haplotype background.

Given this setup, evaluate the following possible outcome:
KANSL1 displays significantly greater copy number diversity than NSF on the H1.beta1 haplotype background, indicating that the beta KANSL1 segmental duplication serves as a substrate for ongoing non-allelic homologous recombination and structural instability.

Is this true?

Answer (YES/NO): NO